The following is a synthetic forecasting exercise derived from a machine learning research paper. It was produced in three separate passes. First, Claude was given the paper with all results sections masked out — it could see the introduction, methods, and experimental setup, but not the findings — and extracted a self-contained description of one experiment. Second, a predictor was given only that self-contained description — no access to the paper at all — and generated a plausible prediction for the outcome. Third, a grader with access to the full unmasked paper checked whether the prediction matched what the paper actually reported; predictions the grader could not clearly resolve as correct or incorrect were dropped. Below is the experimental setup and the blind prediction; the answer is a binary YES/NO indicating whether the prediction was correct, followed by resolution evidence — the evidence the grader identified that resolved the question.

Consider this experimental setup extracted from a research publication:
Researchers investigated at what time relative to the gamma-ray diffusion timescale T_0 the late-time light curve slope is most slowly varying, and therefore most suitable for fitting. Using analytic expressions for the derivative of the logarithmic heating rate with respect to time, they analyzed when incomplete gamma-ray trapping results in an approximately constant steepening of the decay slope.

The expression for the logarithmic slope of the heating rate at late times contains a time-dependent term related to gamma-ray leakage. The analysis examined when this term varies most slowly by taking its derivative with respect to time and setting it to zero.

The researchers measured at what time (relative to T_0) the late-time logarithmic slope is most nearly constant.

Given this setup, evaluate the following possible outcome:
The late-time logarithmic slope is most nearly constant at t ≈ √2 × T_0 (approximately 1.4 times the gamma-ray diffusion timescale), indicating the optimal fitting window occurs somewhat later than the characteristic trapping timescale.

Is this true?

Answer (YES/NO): NO